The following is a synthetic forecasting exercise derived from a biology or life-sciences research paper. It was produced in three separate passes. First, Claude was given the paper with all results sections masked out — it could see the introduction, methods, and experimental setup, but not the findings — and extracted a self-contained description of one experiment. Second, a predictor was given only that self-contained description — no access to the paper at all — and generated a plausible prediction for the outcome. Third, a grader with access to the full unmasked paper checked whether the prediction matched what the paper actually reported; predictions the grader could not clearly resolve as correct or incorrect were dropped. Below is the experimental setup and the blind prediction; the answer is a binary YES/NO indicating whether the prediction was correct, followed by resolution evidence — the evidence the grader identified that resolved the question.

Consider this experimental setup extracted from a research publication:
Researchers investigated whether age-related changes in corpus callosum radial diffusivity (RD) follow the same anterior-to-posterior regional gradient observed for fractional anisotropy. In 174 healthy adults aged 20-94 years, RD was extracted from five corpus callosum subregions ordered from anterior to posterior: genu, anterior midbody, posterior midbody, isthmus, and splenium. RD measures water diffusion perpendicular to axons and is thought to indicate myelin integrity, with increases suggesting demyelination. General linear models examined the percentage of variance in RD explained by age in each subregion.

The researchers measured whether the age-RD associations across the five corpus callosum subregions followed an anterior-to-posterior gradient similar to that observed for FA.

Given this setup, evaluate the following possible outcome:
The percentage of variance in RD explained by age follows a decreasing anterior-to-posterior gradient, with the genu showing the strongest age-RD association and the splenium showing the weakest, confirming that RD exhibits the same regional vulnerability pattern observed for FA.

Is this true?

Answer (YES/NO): YES